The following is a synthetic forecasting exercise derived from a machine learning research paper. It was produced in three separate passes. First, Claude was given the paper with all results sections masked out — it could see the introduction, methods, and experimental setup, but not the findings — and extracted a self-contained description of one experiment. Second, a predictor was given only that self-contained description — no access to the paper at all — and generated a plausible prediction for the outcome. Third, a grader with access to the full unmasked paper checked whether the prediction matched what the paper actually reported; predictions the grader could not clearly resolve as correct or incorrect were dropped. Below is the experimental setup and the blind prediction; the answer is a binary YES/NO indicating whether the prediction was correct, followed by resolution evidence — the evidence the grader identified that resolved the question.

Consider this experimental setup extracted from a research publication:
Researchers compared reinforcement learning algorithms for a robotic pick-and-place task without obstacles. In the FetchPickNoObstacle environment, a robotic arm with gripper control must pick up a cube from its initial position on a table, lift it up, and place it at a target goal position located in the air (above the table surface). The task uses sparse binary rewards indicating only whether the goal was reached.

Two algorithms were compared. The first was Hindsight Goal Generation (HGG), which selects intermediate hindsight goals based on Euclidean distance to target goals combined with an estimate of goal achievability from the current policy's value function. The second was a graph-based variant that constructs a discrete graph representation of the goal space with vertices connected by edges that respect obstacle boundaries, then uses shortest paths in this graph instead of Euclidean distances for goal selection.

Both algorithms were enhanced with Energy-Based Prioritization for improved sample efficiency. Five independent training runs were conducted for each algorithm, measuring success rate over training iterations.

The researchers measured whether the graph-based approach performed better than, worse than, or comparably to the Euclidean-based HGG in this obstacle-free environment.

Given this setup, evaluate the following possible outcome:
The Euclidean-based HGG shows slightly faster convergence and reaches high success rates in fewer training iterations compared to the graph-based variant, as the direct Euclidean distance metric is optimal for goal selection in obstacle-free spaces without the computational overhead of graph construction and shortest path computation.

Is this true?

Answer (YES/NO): NO